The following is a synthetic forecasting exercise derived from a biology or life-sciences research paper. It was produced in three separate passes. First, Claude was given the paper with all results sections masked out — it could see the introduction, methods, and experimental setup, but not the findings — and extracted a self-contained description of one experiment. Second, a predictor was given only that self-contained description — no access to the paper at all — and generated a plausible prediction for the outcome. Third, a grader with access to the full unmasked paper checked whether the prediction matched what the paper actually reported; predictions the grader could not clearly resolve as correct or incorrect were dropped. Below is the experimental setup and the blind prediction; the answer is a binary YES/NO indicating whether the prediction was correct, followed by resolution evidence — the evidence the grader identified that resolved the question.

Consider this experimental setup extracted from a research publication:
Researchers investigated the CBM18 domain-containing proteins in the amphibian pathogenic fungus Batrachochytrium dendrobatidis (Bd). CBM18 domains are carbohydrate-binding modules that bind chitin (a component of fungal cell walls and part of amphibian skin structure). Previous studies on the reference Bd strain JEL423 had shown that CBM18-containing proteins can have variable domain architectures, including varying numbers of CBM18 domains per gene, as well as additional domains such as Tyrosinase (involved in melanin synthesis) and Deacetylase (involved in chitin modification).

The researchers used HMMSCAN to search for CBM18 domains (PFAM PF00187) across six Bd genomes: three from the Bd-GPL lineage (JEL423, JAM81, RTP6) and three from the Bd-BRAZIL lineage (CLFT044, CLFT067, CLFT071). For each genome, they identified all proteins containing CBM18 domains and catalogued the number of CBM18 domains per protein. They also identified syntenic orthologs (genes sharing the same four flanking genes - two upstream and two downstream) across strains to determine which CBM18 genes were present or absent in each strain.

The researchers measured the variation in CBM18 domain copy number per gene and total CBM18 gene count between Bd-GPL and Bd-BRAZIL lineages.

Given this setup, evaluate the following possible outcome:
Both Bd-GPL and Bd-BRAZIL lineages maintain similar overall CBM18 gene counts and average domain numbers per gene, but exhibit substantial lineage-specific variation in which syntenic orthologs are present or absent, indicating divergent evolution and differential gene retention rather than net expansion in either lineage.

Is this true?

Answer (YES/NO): NO